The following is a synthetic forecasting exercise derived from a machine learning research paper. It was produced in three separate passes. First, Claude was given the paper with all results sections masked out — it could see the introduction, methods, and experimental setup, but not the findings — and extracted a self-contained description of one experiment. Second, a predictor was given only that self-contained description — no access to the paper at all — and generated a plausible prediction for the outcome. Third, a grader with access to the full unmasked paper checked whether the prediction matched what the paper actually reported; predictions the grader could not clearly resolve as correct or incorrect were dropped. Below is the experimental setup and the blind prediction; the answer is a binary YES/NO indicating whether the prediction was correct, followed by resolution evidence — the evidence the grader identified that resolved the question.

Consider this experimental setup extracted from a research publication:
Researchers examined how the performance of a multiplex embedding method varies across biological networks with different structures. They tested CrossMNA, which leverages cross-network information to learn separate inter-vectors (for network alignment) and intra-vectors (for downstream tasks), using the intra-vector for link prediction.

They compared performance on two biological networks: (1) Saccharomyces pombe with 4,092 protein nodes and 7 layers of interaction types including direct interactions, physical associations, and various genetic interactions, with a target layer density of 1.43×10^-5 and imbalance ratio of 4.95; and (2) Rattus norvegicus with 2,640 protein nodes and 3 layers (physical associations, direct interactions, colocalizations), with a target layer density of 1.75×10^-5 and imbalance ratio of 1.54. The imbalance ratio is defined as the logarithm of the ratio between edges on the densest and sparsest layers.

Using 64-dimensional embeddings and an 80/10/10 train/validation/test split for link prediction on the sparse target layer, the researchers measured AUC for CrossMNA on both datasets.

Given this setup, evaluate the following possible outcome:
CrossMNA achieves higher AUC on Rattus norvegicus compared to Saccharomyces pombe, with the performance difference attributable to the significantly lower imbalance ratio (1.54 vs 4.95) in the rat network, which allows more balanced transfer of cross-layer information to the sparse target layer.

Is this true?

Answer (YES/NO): NO